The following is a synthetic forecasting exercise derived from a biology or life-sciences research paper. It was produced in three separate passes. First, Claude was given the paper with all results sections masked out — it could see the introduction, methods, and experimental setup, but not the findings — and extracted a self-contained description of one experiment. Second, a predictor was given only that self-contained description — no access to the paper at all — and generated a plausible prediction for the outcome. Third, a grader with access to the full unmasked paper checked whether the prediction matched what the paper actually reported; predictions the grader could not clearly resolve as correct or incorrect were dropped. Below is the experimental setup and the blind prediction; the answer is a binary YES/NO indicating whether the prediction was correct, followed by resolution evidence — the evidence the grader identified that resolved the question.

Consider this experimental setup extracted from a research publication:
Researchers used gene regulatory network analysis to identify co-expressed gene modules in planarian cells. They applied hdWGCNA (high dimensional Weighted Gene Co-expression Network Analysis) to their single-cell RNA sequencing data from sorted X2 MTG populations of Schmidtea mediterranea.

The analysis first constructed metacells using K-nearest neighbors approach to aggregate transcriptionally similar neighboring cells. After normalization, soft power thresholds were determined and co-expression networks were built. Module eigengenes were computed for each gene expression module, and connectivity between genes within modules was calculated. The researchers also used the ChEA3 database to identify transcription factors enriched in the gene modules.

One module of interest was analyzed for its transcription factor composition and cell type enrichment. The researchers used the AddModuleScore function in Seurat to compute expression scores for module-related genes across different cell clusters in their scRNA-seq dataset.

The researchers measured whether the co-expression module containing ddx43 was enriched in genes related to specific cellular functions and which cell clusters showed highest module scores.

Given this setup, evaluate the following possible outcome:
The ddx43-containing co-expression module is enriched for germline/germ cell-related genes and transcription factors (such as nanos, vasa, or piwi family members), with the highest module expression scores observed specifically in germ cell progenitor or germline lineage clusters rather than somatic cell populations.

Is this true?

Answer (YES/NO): NO